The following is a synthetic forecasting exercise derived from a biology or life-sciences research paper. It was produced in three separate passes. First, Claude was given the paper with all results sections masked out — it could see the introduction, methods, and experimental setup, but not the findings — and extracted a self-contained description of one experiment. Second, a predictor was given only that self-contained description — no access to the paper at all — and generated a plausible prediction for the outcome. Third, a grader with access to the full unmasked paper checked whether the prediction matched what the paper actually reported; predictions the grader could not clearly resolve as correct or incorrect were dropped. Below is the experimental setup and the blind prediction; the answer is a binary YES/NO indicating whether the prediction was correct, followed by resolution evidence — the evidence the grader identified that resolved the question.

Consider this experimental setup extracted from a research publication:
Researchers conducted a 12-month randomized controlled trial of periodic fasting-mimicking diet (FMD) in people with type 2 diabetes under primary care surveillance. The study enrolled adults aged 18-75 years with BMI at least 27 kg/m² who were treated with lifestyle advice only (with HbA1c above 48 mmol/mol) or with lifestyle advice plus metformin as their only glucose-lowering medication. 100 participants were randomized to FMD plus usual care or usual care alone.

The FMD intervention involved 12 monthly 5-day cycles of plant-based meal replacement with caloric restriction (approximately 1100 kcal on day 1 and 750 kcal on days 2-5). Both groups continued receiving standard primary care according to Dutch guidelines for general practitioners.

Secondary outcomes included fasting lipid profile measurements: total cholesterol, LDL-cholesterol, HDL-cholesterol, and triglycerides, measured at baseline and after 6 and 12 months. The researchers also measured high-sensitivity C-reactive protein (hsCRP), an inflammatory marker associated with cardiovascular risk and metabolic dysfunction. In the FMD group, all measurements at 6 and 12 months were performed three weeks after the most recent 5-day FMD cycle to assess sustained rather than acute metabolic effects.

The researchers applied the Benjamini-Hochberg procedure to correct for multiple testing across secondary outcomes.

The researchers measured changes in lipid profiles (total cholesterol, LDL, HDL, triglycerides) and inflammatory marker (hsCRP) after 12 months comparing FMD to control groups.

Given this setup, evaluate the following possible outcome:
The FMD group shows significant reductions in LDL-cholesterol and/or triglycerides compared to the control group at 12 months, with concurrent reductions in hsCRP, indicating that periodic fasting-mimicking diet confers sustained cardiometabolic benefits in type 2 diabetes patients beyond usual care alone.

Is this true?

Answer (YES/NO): NO